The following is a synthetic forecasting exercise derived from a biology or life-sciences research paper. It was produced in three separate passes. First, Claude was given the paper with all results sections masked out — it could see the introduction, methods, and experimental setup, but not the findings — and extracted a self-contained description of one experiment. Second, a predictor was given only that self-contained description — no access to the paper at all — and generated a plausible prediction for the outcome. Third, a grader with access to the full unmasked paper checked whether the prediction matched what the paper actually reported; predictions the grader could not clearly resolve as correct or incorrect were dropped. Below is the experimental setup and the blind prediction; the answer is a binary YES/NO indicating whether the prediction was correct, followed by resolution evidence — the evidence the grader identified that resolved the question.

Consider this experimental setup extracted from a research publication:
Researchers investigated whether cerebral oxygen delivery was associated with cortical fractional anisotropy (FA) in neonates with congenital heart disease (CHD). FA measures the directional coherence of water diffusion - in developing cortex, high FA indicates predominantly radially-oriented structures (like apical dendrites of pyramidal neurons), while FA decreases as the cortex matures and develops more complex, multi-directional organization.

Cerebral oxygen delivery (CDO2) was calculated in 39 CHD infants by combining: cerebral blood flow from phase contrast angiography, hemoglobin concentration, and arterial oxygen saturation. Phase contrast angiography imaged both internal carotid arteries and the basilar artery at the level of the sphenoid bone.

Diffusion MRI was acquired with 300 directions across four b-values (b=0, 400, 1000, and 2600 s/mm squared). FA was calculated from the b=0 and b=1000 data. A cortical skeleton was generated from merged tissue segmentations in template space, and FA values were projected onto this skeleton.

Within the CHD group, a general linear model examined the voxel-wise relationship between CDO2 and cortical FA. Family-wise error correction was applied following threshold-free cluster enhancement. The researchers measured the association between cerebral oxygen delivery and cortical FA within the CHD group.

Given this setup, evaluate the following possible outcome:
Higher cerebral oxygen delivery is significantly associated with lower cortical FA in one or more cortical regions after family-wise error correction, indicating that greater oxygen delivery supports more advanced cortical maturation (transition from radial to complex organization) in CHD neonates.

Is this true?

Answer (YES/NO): NO